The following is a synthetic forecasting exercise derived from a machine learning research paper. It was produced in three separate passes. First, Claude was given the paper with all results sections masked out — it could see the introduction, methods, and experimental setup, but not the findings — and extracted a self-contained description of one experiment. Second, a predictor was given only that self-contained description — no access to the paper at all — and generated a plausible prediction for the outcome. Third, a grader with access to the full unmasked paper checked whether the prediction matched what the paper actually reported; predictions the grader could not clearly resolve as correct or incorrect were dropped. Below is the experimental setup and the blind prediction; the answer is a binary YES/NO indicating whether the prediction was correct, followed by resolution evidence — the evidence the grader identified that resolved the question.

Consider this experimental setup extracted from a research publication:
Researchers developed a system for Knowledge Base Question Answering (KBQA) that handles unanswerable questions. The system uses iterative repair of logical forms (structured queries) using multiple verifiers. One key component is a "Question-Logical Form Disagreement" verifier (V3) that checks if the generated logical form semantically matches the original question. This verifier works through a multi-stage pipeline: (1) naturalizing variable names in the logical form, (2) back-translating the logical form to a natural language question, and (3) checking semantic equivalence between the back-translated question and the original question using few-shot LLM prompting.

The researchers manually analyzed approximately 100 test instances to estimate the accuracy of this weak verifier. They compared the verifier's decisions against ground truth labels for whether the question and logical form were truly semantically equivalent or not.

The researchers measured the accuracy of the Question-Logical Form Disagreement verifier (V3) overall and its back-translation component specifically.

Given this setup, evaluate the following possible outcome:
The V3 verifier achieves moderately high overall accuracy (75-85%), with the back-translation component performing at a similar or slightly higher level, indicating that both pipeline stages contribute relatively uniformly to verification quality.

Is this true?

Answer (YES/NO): NO